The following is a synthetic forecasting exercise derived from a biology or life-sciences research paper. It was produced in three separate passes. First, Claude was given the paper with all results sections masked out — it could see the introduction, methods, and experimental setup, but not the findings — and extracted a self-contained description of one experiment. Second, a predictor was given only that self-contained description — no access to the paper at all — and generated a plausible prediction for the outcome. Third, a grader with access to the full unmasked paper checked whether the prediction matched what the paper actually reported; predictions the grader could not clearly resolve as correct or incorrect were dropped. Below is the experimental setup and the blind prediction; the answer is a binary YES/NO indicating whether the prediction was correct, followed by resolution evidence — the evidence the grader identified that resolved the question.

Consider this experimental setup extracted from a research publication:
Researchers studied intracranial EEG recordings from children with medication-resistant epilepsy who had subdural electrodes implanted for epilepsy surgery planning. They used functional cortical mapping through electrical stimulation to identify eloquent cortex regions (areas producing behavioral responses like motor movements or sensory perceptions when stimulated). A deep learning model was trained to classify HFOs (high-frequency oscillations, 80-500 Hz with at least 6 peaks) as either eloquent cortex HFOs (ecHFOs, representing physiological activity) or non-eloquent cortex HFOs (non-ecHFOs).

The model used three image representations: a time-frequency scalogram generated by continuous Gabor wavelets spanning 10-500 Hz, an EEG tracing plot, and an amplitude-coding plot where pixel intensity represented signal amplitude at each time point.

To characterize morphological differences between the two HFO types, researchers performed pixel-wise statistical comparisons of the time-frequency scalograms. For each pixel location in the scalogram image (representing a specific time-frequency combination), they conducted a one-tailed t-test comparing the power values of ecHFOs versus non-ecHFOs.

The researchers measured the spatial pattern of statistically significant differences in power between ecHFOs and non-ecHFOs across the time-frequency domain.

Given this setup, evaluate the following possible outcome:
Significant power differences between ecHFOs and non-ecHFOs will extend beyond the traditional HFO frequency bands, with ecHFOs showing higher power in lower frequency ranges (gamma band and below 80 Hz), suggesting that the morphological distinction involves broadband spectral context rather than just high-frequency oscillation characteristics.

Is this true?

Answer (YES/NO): NO